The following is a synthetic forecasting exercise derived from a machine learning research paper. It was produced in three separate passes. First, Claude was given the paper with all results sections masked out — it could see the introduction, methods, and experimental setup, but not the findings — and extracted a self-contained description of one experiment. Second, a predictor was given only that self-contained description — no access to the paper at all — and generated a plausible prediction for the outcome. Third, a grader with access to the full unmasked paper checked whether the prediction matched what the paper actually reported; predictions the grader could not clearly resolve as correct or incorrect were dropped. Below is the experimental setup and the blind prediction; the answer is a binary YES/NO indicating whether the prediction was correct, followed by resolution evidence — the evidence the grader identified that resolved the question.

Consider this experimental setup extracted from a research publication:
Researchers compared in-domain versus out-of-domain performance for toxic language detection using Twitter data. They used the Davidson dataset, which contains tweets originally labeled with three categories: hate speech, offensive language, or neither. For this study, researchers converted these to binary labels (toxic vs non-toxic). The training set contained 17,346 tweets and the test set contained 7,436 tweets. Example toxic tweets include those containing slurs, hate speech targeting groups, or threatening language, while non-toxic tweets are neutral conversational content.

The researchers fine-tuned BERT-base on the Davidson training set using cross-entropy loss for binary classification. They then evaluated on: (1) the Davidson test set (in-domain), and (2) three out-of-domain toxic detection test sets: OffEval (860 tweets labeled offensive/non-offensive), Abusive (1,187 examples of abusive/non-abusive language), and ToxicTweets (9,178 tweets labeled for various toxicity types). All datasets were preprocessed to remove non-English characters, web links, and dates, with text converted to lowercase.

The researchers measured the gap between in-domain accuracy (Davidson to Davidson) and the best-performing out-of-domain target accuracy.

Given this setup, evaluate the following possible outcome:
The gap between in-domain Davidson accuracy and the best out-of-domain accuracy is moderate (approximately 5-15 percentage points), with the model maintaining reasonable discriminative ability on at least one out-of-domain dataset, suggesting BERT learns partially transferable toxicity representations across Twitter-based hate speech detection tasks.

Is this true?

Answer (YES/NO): NO